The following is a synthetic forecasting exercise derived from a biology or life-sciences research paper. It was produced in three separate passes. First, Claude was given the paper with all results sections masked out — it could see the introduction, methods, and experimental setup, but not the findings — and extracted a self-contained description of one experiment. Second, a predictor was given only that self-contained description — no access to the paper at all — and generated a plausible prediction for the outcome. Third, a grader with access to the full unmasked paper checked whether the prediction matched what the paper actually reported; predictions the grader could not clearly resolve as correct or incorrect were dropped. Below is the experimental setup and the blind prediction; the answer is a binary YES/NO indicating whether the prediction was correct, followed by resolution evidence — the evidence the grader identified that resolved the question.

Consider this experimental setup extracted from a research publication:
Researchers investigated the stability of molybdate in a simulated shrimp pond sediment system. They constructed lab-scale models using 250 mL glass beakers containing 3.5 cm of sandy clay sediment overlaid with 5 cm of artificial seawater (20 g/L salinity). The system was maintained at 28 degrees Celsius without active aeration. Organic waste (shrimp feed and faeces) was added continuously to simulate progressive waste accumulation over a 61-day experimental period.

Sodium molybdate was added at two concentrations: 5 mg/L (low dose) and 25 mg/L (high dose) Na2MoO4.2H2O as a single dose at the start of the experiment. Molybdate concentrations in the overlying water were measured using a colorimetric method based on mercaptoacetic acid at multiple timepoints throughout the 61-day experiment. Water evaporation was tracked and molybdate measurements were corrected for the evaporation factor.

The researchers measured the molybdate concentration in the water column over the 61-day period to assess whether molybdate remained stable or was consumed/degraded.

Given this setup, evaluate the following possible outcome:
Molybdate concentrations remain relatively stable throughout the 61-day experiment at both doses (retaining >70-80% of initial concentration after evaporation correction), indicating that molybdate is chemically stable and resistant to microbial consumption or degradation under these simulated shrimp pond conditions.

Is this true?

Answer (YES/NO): NO